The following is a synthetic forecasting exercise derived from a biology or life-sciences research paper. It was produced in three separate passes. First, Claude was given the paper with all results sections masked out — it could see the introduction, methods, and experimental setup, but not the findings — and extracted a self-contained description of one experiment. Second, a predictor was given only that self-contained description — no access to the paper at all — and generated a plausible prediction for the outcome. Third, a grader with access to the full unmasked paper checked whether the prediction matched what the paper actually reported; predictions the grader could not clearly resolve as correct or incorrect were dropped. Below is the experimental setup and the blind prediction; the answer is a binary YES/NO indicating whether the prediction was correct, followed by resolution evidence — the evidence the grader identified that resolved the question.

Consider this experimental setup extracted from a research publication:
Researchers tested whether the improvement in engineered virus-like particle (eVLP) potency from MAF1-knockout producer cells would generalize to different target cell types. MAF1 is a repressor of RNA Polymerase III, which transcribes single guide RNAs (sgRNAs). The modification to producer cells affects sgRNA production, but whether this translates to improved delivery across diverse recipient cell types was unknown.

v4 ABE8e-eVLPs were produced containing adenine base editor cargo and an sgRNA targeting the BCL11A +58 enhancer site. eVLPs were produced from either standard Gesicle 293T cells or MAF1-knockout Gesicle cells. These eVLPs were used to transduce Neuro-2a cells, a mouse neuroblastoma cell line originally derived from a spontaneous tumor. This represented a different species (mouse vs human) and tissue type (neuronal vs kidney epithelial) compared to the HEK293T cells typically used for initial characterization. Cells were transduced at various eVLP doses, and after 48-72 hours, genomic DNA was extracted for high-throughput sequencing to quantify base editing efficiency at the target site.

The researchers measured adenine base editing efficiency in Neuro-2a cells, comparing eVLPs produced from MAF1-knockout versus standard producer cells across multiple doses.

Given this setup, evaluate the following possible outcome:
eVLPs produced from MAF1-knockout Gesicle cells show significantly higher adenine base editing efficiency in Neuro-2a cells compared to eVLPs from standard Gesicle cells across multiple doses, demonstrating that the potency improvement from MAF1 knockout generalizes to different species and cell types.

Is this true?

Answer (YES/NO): YES